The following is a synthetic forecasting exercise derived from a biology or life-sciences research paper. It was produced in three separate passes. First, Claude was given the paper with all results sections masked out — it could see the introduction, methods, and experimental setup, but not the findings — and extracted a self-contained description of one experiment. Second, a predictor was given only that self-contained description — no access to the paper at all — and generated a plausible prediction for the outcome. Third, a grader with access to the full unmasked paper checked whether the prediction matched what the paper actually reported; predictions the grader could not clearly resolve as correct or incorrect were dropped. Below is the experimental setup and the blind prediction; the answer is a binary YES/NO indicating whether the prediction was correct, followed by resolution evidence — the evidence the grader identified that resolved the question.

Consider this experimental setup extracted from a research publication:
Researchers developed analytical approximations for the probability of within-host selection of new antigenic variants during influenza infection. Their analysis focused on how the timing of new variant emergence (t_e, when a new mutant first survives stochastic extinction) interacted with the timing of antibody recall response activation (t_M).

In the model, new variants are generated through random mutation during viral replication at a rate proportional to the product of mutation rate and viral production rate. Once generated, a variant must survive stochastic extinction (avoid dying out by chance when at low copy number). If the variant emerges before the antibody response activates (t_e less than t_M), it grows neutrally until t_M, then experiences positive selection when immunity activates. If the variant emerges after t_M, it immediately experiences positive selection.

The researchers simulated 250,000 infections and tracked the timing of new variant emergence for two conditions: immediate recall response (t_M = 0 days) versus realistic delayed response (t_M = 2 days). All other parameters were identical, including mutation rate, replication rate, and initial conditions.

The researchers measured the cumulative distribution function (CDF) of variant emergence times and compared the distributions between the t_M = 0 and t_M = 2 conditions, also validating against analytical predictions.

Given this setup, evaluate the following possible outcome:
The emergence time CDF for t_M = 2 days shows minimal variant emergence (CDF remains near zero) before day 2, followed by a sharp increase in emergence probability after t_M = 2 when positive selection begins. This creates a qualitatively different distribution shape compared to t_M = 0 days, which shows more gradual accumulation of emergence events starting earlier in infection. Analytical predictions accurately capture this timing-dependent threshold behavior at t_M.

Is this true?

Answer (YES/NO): NO